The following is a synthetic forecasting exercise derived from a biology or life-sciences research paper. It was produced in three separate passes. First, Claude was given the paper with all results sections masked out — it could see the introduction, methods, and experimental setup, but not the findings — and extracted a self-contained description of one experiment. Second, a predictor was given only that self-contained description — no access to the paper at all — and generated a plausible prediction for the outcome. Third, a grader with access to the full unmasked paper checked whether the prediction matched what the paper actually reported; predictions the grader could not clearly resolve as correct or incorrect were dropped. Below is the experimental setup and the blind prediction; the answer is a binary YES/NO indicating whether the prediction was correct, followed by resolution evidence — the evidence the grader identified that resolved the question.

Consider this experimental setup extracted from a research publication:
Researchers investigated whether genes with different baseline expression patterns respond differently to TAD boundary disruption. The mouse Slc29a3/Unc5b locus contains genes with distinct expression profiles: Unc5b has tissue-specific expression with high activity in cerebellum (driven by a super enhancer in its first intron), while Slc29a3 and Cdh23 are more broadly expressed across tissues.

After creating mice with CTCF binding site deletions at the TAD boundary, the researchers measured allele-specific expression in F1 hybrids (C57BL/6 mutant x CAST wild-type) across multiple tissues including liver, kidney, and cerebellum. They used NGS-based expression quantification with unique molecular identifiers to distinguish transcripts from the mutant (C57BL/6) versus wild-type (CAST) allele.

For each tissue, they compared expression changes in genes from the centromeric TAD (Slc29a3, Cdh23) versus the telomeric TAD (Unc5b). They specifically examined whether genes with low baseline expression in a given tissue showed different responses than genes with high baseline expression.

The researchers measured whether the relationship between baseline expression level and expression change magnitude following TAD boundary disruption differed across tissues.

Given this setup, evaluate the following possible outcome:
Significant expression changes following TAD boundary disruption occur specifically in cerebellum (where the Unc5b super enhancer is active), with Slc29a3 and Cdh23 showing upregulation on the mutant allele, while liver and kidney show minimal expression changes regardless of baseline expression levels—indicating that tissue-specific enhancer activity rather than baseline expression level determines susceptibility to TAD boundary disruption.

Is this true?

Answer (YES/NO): NO